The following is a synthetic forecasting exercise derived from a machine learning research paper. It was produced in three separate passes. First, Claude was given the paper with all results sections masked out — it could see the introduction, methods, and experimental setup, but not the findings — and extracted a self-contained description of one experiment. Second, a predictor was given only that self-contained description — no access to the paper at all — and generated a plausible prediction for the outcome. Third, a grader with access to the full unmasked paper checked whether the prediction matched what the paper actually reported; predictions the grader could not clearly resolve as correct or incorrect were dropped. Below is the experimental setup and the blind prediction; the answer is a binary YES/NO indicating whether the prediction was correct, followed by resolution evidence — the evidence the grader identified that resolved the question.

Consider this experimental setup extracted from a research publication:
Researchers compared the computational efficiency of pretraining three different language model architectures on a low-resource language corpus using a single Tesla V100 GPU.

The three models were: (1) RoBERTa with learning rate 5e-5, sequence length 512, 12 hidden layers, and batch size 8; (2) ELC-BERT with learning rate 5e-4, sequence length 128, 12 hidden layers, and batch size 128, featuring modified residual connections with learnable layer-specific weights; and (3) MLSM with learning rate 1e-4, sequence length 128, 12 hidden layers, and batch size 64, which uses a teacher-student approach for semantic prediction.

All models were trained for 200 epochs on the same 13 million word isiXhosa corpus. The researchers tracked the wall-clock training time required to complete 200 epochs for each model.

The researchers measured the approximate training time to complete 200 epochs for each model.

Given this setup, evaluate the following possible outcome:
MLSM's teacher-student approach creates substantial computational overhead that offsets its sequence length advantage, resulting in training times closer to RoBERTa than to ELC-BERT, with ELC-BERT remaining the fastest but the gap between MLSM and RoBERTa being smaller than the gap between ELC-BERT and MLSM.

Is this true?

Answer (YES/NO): YES